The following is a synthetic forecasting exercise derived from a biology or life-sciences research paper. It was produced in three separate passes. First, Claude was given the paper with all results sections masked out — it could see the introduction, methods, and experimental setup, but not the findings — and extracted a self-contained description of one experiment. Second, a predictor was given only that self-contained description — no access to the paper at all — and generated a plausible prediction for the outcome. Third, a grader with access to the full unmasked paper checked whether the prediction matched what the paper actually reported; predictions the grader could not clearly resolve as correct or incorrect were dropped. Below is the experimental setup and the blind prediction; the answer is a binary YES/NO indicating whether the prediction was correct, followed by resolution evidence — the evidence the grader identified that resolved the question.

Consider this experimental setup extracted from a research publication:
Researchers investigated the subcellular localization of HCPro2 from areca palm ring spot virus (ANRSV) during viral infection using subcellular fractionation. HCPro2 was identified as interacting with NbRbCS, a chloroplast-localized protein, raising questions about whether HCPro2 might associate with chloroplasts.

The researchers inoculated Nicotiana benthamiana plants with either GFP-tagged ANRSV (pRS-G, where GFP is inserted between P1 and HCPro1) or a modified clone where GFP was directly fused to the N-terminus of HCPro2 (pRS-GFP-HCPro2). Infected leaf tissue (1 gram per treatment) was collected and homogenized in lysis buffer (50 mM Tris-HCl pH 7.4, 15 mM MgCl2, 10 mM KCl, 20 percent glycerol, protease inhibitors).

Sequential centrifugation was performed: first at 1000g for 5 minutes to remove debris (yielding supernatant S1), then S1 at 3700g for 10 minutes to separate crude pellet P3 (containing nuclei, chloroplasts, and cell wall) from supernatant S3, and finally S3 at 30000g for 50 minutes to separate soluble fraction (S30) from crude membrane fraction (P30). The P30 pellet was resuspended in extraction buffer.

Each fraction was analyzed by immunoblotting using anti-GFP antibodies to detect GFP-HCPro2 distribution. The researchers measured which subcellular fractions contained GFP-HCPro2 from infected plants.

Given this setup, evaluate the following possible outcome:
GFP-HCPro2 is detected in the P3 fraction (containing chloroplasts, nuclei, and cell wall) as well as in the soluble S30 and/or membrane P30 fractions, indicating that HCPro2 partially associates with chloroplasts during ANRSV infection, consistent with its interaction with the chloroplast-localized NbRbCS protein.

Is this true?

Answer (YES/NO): YES